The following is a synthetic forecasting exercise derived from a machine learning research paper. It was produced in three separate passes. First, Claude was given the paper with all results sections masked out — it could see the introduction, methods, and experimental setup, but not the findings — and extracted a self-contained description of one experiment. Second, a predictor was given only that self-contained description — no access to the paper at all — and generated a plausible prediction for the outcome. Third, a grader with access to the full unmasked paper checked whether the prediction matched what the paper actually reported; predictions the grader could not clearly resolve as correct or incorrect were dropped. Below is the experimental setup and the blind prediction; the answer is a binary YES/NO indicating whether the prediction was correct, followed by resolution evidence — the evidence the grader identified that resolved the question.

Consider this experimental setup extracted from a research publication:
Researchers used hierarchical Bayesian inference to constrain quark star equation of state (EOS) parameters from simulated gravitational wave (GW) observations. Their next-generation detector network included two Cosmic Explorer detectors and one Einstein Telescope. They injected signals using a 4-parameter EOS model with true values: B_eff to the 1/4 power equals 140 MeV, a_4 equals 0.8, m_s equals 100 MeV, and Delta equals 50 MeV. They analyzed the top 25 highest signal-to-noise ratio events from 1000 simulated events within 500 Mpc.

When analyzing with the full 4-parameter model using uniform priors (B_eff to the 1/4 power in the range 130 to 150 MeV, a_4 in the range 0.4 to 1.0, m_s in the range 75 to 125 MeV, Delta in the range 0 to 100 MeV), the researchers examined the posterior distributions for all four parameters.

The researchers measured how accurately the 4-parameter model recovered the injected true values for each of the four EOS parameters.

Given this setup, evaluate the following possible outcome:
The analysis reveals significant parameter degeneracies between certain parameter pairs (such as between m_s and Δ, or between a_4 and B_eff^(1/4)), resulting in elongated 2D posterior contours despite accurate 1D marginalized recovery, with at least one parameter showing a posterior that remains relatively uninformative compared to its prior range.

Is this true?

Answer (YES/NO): NO